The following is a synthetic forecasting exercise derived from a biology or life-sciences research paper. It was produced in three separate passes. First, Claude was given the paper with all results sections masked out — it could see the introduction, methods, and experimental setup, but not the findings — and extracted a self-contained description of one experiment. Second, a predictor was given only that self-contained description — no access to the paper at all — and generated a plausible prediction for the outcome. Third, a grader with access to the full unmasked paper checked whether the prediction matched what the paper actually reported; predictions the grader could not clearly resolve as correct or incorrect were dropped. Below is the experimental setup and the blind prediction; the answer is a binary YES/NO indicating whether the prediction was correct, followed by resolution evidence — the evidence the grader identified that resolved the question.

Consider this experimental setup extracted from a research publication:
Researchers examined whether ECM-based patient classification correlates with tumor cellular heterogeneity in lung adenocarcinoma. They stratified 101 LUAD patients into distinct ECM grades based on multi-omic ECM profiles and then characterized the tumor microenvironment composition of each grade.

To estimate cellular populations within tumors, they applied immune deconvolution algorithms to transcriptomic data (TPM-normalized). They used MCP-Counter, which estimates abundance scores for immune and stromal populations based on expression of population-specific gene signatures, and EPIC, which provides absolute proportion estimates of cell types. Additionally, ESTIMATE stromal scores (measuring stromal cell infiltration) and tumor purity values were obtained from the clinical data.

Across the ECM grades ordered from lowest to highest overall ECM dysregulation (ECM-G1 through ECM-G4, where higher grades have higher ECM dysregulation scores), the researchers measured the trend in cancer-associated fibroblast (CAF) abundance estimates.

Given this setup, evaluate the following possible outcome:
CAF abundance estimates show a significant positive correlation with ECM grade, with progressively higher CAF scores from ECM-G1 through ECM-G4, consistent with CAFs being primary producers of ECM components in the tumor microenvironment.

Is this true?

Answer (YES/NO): YES